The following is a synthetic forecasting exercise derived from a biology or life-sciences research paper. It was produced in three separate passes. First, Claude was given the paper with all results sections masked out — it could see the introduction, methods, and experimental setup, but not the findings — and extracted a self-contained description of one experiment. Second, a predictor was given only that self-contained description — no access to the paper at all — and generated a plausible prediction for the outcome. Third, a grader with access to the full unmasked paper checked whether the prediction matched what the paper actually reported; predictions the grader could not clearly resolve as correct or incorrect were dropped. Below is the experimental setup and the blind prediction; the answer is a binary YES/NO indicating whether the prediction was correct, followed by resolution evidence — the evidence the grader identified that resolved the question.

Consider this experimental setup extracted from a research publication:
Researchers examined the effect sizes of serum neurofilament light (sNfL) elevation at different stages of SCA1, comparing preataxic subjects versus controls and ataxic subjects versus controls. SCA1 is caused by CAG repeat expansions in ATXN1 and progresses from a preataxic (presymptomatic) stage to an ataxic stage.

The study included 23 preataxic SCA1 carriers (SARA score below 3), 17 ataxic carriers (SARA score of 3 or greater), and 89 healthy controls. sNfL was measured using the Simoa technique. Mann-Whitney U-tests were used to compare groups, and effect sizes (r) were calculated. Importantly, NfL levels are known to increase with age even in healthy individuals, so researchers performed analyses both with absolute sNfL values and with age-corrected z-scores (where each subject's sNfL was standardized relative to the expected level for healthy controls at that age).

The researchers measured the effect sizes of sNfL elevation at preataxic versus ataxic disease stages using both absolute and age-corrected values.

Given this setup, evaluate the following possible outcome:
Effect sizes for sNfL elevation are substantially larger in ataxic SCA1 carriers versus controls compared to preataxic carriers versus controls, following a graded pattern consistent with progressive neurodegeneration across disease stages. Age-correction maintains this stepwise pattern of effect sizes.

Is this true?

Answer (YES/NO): NO